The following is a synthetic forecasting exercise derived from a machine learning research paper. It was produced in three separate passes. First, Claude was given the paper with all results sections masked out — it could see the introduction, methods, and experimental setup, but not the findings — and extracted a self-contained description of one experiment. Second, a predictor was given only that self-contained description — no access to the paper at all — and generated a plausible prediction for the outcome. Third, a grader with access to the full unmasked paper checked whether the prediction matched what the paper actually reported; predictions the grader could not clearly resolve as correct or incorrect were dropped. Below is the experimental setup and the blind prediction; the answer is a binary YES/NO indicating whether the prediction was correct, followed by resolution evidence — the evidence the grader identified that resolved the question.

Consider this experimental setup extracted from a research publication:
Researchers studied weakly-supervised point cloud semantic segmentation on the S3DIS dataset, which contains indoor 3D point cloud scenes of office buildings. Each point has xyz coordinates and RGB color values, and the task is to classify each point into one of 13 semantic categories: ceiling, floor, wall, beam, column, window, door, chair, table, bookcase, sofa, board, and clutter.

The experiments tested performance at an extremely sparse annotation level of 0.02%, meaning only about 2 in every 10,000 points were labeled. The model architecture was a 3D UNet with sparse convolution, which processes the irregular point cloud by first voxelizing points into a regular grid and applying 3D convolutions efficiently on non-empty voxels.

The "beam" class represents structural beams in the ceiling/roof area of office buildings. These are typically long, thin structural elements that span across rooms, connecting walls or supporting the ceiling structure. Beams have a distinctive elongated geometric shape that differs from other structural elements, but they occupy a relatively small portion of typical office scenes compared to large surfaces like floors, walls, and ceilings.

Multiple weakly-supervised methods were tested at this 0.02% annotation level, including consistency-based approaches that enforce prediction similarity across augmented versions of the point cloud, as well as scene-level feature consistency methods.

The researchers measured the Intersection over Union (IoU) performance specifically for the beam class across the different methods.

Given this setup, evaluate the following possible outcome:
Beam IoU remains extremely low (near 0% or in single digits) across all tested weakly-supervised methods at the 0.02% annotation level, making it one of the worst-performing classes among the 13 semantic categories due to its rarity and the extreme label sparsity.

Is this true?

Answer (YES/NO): YES